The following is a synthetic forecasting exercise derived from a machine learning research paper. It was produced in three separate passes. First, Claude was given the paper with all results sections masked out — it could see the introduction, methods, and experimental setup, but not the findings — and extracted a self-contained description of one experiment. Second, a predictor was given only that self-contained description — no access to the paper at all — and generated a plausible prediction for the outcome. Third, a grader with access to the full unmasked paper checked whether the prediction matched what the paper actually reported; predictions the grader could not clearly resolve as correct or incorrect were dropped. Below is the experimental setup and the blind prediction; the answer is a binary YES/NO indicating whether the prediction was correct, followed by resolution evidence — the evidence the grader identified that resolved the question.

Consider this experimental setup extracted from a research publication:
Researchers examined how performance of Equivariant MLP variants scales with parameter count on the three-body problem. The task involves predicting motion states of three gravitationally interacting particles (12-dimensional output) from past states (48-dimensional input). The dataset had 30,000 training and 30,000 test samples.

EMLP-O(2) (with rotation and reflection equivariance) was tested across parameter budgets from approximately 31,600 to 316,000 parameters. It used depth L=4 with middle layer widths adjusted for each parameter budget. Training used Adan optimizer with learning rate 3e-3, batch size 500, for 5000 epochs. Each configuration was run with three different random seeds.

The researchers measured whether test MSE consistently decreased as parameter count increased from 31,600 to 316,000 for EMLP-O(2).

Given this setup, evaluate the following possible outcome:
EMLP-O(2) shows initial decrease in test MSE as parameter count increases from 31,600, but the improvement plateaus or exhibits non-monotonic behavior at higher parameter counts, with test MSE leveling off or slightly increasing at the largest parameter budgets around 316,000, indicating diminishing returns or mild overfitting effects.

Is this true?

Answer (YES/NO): NO